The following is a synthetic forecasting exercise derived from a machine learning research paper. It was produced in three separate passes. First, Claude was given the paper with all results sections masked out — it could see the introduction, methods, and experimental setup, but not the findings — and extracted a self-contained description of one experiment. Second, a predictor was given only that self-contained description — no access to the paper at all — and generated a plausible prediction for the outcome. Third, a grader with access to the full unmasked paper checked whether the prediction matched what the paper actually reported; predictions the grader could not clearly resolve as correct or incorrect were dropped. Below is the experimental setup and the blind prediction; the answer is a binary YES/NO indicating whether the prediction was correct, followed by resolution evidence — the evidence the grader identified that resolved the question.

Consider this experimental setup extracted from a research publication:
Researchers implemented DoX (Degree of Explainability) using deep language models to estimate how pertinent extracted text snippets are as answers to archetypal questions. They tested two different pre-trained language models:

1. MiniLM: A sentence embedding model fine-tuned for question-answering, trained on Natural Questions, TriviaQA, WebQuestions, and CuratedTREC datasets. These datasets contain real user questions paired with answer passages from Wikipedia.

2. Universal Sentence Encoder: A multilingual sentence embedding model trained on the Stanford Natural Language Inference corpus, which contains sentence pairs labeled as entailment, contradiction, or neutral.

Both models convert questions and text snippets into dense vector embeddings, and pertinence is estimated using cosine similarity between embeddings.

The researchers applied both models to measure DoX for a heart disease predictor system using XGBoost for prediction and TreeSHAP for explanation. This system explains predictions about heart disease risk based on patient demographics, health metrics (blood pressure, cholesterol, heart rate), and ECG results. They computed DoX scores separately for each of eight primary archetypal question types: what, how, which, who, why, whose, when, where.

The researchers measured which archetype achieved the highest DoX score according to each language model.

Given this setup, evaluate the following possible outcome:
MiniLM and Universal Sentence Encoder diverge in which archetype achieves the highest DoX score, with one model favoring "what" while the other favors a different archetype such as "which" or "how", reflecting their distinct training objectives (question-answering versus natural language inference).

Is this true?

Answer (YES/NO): NO